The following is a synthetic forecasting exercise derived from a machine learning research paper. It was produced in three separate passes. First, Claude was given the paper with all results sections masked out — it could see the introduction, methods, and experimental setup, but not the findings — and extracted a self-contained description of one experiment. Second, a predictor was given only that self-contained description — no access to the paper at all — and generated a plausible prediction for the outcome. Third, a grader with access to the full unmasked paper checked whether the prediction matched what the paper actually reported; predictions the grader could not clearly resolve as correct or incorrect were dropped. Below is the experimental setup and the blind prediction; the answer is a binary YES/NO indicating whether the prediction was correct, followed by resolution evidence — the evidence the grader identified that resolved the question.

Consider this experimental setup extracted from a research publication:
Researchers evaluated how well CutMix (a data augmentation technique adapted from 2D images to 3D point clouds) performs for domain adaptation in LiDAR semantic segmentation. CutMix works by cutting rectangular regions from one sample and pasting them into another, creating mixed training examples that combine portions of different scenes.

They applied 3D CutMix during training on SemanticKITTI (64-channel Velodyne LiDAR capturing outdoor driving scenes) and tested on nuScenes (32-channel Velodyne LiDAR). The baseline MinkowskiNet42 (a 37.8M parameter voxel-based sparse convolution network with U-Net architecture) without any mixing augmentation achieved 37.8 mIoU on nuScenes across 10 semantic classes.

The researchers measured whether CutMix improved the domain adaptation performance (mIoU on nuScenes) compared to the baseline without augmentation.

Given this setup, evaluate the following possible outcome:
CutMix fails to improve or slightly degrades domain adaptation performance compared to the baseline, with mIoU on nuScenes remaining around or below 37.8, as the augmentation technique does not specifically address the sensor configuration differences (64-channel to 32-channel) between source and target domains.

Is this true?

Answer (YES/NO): YES